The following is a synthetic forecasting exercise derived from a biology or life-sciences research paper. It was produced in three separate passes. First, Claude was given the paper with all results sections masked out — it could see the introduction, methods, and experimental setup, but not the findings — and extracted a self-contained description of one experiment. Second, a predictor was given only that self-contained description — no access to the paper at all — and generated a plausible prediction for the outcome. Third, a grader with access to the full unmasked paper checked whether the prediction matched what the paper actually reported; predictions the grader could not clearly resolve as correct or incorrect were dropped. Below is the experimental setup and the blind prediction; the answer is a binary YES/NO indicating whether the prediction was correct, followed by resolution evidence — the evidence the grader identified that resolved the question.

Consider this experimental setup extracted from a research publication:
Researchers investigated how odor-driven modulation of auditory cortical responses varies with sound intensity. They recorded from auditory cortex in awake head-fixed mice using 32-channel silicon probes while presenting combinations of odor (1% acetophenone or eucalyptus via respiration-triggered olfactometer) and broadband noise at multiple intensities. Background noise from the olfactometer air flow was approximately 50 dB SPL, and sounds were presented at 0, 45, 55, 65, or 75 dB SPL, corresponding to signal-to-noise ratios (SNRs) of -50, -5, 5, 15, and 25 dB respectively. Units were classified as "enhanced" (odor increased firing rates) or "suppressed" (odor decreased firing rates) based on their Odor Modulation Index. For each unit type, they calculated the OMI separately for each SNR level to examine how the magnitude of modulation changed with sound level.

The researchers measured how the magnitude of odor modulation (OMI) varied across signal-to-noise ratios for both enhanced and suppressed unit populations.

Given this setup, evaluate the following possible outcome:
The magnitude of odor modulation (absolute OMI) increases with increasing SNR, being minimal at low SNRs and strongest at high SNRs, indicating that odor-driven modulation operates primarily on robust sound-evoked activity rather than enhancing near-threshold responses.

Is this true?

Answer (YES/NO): NO